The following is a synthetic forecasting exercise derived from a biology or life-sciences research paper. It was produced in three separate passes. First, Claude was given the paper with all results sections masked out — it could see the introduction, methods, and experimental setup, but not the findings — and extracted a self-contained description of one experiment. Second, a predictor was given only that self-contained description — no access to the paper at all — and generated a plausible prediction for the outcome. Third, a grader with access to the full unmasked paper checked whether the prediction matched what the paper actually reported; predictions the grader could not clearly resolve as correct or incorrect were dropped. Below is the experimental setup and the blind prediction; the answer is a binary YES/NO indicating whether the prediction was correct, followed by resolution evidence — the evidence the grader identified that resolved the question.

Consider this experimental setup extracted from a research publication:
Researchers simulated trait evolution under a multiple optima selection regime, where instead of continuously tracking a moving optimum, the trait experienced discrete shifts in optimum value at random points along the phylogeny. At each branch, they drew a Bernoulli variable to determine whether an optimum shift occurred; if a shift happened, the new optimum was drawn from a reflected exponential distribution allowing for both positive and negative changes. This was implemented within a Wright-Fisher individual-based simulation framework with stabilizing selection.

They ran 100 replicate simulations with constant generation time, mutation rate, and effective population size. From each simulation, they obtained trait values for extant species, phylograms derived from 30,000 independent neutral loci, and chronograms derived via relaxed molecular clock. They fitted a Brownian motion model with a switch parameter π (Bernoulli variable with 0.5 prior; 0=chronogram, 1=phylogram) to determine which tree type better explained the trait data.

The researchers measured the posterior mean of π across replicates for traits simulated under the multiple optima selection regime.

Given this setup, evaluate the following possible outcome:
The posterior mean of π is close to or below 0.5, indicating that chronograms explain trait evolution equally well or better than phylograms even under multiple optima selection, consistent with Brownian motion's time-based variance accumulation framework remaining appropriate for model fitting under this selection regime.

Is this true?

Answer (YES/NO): YES